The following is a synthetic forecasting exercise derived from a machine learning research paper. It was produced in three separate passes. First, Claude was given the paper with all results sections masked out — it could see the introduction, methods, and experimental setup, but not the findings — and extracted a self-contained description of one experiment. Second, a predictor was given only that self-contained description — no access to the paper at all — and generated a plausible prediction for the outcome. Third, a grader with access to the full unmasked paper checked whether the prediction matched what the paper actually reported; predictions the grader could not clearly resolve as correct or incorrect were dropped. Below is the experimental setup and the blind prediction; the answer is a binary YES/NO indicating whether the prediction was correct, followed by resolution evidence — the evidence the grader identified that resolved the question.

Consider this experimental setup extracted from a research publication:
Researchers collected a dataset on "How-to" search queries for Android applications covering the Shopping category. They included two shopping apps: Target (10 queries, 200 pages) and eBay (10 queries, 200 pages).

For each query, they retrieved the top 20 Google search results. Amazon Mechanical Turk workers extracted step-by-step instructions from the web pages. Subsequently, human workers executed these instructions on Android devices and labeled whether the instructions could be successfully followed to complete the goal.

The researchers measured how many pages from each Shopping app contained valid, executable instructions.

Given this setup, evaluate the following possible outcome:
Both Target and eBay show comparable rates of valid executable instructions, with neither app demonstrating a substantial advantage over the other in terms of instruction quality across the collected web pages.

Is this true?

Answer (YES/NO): NO